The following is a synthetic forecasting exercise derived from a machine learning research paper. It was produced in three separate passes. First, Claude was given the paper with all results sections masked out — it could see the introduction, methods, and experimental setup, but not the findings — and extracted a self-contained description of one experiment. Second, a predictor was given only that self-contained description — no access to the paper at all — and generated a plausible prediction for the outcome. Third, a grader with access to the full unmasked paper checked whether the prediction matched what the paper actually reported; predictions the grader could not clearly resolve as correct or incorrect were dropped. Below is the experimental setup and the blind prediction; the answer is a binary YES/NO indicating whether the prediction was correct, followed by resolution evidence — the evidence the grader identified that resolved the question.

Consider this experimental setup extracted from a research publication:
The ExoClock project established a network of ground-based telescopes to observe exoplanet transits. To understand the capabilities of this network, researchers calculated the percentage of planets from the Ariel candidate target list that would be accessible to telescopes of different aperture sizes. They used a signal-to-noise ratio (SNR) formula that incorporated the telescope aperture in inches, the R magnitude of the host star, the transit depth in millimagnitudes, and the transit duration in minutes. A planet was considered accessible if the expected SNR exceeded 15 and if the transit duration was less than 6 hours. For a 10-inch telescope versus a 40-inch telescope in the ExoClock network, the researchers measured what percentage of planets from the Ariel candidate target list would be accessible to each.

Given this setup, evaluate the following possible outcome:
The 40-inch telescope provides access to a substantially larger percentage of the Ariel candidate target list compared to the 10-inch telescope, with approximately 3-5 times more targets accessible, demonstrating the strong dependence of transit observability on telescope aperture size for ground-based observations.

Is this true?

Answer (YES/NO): YES